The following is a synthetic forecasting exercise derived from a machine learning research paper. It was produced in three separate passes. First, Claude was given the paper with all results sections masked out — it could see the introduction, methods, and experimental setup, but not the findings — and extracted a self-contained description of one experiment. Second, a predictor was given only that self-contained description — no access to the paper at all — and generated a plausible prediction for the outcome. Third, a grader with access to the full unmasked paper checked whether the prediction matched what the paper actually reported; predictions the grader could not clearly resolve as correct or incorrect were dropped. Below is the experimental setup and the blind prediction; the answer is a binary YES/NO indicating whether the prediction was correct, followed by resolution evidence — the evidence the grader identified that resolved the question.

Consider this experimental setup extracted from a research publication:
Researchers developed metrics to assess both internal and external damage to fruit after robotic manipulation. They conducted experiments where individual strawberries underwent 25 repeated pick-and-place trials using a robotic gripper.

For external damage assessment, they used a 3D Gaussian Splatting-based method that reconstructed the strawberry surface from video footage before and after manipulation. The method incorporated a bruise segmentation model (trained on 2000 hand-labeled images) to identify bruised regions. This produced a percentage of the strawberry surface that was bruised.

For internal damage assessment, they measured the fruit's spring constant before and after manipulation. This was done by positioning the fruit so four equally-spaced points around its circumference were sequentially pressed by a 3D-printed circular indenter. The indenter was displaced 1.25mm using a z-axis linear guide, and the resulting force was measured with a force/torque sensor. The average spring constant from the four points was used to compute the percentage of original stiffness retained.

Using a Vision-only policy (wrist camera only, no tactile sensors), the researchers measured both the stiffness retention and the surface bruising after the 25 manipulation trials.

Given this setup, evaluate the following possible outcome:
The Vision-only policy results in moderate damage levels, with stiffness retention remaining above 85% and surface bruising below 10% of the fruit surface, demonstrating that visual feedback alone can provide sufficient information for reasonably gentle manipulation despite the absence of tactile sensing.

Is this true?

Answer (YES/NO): NO